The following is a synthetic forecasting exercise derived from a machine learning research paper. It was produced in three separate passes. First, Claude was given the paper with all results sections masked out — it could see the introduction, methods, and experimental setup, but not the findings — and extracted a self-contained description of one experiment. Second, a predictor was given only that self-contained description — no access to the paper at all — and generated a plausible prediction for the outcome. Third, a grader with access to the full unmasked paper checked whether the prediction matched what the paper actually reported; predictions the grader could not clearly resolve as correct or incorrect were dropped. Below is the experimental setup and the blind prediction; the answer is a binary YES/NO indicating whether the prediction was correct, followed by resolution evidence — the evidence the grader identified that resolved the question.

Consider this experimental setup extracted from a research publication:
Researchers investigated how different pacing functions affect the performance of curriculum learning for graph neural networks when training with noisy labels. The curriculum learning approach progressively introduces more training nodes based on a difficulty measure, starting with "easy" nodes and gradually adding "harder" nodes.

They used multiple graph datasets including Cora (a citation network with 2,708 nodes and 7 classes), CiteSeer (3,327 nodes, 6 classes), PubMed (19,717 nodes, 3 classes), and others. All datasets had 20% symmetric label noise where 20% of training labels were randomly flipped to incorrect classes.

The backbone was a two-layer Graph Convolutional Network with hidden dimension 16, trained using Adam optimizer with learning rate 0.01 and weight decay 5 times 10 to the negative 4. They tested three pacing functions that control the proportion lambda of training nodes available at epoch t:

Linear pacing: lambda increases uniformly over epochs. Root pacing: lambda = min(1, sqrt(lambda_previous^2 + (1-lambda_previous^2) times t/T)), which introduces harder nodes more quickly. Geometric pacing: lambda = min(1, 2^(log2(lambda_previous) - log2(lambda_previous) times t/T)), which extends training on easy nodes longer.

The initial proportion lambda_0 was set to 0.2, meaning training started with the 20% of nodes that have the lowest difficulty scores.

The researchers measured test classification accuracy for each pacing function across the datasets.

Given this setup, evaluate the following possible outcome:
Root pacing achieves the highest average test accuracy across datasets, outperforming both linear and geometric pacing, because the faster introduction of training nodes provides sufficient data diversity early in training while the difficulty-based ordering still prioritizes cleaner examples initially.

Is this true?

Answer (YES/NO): NO